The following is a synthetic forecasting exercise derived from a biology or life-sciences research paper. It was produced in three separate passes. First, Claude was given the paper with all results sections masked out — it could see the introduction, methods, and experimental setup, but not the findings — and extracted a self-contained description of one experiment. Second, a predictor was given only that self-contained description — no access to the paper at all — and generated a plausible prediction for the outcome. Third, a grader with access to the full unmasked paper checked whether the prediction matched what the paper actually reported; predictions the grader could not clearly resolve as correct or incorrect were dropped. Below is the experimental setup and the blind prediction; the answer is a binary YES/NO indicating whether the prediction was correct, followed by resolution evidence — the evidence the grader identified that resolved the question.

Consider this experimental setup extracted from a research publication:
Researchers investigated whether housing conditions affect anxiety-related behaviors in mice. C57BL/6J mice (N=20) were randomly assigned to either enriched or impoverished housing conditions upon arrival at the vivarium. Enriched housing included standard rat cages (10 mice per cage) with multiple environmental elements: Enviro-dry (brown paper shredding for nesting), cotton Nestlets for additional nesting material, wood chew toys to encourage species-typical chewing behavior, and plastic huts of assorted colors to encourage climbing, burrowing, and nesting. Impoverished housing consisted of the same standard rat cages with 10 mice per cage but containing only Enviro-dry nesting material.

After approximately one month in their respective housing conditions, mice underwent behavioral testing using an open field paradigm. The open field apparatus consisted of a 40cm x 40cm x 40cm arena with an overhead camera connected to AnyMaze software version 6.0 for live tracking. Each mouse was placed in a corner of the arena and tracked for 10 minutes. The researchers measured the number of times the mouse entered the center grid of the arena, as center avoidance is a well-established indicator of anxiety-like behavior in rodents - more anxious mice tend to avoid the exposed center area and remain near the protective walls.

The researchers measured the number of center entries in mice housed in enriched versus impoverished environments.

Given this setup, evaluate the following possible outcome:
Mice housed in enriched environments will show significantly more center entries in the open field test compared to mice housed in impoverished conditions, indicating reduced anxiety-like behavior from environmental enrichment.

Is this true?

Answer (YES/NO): NO